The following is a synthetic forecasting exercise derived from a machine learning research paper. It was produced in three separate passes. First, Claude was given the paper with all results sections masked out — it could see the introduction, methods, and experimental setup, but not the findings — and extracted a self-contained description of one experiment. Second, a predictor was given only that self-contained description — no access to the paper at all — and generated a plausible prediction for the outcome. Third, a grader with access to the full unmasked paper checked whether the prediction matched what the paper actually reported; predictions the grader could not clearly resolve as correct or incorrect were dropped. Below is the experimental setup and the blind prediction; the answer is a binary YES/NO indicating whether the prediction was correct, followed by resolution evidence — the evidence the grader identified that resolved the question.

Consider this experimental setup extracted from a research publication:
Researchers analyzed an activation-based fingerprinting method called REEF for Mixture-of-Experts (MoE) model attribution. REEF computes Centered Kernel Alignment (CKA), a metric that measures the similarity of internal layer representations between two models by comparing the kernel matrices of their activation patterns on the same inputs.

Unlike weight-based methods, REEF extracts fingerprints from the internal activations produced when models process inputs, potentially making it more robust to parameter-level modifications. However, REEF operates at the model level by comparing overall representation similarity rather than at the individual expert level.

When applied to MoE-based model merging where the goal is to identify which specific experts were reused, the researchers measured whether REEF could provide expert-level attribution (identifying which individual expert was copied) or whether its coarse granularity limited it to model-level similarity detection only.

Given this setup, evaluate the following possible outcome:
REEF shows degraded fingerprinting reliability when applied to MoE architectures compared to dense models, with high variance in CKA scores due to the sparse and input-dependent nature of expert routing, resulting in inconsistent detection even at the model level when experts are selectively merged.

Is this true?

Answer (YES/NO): NO